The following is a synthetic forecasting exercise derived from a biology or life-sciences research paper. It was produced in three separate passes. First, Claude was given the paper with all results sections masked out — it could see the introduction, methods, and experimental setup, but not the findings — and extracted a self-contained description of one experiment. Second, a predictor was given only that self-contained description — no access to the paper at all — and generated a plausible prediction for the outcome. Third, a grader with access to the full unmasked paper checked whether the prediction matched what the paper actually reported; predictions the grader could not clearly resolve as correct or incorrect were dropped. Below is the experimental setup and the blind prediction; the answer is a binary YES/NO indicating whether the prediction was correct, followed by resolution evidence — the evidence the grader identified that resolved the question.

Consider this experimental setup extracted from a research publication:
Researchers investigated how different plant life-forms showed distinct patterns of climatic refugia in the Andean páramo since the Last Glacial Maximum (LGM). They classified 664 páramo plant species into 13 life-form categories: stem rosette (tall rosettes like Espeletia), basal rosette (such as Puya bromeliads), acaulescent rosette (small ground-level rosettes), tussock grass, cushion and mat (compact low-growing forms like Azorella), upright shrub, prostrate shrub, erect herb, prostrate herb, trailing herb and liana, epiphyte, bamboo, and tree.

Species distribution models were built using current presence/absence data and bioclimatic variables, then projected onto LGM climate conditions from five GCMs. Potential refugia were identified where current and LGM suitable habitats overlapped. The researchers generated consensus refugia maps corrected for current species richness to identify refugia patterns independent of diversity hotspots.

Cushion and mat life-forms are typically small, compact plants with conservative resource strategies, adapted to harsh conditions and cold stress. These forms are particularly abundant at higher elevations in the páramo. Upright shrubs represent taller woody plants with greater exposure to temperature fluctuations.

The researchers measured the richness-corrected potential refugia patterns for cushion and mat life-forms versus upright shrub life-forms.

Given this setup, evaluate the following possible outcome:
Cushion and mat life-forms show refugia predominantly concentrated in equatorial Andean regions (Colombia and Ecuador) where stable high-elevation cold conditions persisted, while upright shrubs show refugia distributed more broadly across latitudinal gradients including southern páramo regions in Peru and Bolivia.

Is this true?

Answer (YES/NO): NO